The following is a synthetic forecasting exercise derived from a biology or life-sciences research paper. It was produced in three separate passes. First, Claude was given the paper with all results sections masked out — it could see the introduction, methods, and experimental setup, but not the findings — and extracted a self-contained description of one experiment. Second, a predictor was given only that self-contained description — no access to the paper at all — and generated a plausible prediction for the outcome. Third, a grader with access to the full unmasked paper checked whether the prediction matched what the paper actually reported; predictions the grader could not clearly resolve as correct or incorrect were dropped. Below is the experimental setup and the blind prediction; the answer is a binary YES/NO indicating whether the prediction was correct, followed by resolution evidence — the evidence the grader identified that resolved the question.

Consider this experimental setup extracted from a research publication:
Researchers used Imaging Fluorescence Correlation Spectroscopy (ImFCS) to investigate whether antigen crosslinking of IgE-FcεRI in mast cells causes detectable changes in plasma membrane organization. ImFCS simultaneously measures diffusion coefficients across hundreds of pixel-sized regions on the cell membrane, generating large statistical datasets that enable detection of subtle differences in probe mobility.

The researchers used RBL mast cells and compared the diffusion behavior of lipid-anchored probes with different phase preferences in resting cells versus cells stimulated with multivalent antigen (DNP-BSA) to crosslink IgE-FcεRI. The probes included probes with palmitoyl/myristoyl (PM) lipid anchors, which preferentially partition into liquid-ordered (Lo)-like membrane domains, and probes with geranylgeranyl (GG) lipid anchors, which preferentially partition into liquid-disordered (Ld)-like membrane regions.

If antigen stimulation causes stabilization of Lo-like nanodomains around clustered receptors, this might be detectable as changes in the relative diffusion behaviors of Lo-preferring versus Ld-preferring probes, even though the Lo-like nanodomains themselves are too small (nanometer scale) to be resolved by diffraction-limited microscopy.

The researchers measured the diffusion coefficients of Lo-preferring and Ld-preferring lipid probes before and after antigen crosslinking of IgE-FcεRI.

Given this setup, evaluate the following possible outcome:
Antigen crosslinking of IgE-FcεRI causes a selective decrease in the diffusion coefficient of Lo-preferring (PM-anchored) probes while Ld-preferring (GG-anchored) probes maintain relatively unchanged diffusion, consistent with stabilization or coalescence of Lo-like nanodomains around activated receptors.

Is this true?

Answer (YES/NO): NO